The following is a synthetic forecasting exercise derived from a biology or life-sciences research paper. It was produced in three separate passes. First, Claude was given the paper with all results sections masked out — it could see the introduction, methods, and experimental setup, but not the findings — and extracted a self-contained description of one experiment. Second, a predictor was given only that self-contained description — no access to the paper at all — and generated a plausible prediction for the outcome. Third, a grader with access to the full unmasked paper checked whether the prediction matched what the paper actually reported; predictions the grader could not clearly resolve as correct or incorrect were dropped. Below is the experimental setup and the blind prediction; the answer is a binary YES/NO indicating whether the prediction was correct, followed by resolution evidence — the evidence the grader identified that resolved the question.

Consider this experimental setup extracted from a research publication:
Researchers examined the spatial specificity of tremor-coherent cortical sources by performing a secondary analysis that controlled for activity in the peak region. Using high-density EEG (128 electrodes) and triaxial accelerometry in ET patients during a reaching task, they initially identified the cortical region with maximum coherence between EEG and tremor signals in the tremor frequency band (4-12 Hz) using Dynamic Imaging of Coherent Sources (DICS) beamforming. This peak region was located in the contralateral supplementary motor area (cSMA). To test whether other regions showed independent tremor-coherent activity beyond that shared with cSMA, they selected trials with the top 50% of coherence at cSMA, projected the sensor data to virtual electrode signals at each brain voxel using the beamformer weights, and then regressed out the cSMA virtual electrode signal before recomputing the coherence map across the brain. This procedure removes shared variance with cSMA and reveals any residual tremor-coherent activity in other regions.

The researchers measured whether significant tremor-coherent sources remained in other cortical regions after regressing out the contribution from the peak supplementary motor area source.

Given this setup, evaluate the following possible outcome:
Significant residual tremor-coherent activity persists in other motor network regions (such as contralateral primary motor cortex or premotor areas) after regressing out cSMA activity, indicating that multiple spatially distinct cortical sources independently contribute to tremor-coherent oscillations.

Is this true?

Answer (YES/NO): YES